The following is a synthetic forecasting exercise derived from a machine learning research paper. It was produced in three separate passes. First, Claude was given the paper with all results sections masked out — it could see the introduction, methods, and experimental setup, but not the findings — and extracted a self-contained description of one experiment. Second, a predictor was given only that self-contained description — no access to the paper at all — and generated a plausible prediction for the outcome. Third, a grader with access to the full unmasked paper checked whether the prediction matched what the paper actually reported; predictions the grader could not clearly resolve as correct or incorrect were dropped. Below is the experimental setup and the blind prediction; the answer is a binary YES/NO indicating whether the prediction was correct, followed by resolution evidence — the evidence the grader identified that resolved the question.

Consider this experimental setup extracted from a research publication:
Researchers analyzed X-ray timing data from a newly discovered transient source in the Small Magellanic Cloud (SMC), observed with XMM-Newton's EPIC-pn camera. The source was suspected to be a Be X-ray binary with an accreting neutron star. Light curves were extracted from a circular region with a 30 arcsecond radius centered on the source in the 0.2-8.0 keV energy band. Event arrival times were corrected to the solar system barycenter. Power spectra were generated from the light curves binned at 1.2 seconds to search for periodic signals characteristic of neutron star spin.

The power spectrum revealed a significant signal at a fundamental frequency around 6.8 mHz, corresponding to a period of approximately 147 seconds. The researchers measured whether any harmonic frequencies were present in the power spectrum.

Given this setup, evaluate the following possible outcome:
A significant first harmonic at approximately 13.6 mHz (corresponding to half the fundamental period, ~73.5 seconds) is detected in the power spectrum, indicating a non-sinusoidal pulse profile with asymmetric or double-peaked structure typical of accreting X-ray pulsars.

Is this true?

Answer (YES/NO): YES